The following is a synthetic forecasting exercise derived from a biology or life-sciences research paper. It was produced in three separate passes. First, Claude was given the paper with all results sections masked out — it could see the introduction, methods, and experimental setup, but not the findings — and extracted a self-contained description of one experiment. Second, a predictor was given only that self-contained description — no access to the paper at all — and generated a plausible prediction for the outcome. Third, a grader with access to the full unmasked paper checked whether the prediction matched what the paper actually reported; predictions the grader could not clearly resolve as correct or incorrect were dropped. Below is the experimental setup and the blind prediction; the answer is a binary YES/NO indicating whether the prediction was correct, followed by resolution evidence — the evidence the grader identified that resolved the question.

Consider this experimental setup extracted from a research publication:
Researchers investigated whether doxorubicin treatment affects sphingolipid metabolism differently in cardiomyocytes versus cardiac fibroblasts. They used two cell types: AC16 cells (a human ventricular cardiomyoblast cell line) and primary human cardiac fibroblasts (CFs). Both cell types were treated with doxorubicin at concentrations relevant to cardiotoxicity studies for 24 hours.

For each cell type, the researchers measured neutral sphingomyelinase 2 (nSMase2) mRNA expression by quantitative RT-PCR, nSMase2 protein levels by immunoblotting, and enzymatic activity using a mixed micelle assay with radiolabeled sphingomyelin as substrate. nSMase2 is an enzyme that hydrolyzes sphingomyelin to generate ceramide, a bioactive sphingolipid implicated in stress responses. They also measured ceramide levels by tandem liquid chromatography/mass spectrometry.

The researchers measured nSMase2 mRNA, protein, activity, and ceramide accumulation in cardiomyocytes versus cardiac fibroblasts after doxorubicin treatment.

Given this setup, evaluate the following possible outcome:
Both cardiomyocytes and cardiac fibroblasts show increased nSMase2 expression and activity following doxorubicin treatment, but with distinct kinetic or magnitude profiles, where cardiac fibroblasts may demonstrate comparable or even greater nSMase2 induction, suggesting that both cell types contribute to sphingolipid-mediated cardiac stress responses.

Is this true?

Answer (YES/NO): NO